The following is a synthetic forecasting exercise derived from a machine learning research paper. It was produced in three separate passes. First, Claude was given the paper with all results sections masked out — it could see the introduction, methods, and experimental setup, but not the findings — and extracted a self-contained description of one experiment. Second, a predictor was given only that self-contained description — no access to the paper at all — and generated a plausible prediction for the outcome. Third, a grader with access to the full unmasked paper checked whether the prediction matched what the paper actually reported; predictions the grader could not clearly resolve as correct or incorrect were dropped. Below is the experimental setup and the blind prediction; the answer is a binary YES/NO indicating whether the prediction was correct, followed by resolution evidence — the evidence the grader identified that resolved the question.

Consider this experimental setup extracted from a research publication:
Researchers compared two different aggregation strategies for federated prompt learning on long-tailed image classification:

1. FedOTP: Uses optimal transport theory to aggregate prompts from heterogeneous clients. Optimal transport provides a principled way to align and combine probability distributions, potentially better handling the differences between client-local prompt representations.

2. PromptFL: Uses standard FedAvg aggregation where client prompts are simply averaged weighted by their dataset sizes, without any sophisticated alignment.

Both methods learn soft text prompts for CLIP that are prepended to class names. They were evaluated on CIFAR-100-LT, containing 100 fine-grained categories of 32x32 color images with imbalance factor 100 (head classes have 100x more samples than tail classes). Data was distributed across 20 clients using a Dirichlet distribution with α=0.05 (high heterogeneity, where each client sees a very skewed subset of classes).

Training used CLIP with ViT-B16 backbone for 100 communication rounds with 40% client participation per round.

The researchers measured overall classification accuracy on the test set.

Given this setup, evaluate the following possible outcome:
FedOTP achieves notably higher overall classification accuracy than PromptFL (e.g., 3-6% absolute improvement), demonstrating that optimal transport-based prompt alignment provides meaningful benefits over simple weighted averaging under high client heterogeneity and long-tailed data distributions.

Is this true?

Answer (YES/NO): NO